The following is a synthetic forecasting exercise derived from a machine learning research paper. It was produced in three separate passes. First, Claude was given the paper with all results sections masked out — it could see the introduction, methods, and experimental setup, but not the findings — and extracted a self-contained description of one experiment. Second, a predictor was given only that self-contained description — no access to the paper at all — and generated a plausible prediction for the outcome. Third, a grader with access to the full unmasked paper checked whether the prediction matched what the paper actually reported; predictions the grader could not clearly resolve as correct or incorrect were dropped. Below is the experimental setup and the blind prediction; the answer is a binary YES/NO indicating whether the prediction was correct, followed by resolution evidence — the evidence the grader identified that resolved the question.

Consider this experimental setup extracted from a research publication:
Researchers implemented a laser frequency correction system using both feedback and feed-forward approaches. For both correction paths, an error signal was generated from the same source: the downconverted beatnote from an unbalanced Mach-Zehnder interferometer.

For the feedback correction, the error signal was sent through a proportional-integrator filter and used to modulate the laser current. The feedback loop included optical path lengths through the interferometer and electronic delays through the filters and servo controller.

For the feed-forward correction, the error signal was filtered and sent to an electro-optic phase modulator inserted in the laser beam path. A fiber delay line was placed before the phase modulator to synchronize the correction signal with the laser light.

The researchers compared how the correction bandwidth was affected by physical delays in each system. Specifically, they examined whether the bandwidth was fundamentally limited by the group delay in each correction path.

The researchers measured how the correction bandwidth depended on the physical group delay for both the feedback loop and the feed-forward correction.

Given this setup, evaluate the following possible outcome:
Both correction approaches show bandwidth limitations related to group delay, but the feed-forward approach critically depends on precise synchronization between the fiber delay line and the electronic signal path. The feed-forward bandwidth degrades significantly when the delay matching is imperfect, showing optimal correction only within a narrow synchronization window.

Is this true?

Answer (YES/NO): NO